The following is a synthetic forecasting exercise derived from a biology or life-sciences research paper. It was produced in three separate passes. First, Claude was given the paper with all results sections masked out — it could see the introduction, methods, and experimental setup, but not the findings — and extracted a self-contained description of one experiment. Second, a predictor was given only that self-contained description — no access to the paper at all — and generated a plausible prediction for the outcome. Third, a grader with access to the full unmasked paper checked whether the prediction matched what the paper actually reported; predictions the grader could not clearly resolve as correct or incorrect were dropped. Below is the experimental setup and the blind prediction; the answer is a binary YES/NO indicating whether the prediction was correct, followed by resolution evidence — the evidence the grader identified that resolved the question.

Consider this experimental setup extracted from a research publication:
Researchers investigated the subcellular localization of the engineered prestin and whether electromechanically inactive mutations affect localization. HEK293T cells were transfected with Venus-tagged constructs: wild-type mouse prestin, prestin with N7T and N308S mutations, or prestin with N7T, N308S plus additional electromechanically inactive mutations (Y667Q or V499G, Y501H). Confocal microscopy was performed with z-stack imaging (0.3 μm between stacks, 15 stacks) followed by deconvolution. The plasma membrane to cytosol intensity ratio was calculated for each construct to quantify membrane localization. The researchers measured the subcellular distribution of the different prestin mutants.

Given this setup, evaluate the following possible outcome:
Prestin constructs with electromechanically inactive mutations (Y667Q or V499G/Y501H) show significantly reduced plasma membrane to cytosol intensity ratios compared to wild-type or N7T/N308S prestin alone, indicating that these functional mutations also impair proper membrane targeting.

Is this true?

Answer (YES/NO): NO